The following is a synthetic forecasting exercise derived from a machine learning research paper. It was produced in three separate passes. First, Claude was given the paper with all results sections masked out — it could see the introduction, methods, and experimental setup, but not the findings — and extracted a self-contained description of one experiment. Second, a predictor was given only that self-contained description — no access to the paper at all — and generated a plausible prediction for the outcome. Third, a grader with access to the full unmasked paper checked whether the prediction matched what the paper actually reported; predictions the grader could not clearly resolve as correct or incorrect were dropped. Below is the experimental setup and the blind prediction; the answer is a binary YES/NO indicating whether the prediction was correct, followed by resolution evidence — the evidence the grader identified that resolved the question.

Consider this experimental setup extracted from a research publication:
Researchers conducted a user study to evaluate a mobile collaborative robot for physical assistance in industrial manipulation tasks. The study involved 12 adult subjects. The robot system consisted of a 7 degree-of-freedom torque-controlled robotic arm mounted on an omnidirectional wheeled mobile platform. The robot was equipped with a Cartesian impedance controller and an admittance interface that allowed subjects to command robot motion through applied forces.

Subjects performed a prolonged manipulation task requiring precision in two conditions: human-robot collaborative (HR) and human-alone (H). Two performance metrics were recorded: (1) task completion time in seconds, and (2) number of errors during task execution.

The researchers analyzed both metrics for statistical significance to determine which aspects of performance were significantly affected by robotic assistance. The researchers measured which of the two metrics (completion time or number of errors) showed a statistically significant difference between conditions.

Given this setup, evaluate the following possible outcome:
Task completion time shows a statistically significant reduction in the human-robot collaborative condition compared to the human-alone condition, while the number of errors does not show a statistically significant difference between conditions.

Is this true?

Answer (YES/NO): NO